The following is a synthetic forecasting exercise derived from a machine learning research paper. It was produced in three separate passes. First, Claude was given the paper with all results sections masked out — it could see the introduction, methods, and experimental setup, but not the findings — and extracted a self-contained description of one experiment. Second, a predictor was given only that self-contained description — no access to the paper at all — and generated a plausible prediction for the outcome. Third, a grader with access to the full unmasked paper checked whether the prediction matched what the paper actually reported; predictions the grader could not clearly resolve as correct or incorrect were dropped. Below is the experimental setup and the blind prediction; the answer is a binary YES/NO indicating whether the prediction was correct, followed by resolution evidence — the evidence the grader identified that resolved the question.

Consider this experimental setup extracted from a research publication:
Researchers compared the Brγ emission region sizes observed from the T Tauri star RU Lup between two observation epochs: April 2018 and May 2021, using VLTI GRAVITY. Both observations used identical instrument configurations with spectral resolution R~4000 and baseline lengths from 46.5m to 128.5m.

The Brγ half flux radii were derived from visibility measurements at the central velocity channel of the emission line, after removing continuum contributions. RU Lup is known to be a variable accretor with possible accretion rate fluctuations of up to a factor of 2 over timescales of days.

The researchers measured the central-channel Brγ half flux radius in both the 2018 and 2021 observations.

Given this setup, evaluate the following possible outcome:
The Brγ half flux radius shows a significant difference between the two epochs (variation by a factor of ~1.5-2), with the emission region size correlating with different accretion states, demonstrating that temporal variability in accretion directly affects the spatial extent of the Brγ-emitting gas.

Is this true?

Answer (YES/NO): NO